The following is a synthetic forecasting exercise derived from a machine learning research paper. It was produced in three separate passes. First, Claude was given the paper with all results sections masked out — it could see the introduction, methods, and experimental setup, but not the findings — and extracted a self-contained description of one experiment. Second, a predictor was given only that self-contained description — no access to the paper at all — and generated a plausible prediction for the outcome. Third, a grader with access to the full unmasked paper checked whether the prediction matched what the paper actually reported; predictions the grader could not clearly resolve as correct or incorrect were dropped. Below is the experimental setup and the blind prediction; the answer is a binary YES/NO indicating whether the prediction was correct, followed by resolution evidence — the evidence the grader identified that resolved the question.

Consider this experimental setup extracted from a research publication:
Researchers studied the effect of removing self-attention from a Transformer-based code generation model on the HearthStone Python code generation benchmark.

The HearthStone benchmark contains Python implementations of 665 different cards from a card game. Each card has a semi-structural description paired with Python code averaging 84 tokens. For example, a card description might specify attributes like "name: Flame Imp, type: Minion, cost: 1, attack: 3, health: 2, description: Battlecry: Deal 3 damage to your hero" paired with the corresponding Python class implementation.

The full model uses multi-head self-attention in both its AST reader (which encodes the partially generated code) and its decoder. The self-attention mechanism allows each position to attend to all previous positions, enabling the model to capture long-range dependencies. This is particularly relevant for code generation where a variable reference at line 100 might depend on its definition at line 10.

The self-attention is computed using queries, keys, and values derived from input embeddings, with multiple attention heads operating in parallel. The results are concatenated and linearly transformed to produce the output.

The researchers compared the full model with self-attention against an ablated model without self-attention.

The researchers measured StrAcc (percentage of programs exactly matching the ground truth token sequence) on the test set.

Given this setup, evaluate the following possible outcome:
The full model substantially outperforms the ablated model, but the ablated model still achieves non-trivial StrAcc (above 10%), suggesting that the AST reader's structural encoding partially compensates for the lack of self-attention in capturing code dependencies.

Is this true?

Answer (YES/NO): NO